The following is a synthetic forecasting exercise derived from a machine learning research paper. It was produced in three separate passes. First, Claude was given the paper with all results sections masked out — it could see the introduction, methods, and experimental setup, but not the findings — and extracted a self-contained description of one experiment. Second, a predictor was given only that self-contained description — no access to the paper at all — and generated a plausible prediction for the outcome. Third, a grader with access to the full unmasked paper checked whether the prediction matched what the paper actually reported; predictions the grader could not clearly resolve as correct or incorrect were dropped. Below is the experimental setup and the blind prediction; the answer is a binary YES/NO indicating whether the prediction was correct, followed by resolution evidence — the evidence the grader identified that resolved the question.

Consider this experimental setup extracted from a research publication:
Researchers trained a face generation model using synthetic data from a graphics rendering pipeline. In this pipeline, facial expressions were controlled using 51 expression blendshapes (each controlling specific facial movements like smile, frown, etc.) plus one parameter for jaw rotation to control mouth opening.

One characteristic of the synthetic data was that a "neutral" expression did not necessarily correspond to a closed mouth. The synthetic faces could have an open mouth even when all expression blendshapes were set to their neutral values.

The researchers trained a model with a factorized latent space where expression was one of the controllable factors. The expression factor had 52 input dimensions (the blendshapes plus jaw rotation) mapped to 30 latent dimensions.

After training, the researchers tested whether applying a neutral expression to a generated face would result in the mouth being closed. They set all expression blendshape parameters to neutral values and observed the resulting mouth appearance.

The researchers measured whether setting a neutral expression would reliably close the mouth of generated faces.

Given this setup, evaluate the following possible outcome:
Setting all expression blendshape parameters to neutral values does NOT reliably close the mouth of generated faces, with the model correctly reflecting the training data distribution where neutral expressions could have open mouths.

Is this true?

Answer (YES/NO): YES